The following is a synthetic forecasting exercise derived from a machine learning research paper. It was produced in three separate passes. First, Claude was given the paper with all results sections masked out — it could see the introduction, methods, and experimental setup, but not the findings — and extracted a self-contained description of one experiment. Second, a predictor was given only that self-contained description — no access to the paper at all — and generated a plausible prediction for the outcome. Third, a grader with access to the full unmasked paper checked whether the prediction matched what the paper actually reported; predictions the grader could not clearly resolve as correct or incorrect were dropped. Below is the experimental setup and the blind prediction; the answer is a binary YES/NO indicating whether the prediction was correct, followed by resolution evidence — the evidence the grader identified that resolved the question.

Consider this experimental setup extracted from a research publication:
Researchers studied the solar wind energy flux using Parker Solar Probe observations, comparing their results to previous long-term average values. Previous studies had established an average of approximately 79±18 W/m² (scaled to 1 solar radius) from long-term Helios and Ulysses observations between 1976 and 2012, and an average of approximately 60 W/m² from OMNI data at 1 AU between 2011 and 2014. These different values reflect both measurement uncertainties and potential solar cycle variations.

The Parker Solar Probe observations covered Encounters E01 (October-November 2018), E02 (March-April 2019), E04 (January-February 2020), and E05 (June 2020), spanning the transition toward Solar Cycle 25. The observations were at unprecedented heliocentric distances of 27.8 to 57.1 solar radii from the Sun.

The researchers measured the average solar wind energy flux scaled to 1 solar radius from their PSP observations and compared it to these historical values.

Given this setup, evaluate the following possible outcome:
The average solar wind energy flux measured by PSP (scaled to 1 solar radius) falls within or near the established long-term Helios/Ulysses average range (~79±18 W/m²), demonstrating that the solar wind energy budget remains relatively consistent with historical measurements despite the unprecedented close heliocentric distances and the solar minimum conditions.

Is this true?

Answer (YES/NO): YES